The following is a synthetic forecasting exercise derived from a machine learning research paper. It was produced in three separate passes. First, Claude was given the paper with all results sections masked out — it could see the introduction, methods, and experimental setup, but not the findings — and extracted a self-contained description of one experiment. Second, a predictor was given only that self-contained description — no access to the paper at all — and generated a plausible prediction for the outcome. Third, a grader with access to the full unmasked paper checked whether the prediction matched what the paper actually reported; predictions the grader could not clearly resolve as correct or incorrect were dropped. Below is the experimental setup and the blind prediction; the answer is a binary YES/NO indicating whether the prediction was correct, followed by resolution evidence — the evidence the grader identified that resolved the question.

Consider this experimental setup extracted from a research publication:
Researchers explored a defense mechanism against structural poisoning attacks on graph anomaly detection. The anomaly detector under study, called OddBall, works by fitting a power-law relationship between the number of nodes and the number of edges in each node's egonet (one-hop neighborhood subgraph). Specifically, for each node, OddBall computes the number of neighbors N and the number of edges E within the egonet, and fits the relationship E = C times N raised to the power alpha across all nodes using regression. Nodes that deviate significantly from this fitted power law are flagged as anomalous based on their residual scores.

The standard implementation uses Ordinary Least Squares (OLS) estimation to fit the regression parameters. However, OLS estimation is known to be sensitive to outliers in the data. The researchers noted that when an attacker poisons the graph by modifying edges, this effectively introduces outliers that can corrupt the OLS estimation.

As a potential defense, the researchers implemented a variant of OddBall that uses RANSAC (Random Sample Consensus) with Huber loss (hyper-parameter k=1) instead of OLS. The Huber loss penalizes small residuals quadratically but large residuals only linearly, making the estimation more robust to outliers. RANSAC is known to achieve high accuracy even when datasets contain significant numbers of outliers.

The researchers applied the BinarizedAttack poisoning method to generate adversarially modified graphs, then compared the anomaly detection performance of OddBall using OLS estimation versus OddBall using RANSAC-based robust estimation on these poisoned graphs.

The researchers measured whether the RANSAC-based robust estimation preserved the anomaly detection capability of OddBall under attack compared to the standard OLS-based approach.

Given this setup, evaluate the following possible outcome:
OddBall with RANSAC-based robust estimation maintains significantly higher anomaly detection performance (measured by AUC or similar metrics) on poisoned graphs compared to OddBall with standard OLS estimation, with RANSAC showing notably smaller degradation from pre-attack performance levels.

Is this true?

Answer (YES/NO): NO